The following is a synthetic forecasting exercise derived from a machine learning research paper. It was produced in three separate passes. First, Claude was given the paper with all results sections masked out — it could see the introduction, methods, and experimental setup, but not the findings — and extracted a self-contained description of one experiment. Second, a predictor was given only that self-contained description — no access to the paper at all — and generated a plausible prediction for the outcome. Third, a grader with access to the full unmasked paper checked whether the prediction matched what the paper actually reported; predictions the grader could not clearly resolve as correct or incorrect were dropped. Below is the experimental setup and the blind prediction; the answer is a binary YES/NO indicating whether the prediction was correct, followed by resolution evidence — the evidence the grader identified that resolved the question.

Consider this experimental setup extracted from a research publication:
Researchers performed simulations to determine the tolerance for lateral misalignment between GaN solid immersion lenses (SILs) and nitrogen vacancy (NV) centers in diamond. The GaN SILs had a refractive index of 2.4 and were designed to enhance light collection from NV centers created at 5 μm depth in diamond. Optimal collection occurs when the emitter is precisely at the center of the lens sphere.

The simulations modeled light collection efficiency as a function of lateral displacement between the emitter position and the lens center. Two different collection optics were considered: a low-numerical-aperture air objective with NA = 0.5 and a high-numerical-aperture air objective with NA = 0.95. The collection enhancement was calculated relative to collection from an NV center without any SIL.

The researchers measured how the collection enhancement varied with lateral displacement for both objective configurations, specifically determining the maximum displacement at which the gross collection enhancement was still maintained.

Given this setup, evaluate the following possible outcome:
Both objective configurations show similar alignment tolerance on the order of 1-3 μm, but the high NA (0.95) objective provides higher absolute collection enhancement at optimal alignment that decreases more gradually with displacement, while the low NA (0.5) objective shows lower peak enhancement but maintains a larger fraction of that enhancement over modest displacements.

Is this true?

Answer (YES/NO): NO